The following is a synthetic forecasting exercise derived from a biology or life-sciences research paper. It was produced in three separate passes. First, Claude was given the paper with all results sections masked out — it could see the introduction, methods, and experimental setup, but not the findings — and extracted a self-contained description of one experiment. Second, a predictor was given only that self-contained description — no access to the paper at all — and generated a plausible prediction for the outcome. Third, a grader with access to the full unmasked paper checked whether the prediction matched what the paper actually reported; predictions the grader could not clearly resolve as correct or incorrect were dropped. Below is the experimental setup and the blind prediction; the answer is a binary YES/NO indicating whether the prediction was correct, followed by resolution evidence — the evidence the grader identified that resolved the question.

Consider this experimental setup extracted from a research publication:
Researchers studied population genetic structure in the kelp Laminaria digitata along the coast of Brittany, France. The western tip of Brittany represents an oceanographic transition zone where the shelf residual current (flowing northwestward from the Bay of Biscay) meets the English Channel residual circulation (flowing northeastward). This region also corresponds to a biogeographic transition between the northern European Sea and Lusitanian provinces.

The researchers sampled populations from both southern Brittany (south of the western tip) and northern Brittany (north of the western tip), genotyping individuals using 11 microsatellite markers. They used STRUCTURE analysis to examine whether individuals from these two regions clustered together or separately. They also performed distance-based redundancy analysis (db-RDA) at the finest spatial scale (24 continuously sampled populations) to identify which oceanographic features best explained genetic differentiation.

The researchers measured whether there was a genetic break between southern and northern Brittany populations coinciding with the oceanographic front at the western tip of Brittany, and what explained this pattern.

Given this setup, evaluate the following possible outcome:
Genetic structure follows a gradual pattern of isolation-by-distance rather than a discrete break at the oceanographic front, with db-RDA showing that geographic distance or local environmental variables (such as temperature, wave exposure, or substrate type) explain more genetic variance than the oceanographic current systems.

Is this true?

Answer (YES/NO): NO